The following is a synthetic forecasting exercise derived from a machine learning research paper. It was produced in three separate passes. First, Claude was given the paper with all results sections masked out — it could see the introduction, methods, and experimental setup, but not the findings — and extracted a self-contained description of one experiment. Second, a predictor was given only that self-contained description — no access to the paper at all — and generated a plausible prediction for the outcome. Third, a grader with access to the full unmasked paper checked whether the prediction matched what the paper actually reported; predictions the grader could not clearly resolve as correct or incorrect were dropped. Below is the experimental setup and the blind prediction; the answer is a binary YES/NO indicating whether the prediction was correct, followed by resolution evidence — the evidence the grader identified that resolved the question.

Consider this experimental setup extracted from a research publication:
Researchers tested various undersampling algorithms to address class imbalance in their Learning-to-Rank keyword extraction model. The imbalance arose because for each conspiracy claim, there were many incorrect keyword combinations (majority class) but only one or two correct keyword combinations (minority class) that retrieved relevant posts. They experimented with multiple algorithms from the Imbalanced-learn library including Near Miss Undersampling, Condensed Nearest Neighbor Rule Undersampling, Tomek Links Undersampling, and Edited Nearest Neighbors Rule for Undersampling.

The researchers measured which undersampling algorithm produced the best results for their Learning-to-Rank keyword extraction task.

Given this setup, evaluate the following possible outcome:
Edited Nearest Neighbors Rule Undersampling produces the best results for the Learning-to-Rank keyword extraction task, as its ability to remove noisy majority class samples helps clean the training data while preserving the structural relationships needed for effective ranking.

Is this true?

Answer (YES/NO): NO